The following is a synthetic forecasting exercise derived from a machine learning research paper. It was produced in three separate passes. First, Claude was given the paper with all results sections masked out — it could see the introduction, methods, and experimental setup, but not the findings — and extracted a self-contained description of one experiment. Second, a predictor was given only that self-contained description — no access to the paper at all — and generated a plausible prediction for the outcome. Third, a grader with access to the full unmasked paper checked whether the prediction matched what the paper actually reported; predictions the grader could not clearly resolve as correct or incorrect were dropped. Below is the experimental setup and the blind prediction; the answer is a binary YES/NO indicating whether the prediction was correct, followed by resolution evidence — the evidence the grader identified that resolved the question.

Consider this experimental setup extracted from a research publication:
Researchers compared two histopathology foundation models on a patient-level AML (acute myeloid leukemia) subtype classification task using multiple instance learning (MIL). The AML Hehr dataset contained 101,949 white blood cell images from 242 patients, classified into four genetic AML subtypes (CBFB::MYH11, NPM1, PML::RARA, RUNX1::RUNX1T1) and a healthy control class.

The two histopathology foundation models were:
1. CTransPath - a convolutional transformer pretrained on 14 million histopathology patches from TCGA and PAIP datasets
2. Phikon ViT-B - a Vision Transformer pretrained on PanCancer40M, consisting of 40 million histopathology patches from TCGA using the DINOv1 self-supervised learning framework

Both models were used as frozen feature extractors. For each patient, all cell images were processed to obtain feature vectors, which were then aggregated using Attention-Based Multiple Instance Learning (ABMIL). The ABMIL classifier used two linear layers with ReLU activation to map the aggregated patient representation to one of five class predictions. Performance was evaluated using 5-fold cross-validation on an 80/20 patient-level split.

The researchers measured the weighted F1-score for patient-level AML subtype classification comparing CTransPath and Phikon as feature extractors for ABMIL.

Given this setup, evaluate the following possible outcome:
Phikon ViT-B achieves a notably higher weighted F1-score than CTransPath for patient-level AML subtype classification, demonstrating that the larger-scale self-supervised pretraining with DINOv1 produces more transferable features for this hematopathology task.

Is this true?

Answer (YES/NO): YES